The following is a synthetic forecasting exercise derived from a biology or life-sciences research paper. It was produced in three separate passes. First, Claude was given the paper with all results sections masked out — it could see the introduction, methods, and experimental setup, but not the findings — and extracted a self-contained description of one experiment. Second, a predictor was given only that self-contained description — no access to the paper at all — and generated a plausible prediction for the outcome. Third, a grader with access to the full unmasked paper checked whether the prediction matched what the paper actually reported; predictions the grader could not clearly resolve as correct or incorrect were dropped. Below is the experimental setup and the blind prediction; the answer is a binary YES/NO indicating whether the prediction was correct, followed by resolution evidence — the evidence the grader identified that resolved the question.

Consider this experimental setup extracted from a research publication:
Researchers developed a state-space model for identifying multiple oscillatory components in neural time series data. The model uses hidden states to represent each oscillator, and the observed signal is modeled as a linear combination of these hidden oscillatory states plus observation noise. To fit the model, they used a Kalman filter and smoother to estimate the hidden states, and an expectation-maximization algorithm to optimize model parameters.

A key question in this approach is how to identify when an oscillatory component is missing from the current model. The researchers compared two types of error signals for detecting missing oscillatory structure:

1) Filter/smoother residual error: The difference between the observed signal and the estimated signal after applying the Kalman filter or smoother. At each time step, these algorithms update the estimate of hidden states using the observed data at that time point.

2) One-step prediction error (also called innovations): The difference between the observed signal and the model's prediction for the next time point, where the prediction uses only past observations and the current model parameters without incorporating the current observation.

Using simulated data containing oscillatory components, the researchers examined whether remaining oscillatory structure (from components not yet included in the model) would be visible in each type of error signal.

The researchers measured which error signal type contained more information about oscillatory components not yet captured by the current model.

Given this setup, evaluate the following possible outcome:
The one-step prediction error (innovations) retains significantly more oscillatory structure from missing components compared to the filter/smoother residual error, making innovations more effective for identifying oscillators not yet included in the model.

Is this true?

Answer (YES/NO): YES